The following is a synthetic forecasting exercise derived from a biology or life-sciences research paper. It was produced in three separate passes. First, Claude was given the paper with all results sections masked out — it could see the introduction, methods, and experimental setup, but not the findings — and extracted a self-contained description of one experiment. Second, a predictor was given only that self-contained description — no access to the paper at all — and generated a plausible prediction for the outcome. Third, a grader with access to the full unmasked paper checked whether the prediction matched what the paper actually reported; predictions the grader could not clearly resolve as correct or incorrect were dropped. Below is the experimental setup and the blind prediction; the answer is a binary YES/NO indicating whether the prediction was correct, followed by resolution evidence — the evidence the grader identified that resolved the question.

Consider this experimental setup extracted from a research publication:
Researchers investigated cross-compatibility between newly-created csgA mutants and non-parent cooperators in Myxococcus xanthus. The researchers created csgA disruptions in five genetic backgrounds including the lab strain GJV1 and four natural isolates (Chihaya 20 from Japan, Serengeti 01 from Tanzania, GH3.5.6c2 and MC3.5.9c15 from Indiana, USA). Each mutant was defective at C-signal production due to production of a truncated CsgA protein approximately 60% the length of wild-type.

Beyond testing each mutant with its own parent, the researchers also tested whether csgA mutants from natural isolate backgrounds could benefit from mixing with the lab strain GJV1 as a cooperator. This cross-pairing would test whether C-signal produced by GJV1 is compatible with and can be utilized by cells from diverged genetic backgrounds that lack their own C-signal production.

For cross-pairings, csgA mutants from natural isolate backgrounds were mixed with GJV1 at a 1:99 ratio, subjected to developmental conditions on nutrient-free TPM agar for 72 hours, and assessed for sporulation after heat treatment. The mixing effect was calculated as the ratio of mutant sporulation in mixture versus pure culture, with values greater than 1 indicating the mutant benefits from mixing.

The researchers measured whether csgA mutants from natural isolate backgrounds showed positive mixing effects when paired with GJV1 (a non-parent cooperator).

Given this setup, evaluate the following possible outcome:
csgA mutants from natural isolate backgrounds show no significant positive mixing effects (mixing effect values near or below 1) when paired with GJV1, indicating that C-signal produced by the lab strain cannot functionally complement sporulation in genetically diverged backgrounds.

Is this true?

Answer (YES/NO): YES